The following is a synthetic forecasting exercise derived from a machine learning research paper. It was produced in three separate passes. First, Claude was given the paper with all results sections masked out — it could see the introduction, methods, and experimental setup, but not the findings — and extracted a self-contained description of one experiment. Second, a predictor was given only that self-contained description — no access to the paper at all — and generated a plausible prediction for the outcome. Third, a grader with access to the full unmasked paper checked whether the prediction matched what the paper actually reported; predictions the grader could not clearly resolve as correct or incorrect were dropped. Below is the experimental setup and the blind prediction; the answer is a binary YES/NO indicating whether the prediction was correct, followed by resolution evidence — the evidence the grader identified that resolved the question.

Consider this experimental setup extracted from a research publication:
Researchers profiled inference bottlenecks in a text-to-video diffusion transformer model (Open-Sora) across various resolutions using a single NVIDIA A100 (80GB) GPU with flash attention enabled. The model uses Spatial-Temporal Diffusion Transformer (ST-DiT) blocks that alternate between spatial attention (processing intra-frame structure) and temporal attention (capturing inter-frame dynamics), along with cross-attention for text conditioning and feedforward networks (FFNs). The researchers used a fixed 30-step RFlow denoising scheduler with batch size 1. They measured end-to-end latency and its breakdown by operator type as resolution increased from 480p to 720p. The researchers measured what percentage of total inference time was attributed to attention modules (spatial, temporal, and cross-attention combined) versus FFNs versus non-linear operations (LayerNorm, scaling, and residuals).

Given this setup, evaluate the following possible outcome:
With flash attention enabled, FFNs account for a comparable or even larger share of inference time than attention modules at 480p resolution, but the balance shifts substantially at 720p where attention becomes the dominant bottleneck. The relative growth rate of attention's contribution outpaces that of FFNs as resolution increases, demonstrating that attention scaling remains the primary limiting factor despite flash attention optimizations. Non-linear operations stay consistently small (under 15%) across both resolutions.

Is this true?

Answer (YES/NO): NO